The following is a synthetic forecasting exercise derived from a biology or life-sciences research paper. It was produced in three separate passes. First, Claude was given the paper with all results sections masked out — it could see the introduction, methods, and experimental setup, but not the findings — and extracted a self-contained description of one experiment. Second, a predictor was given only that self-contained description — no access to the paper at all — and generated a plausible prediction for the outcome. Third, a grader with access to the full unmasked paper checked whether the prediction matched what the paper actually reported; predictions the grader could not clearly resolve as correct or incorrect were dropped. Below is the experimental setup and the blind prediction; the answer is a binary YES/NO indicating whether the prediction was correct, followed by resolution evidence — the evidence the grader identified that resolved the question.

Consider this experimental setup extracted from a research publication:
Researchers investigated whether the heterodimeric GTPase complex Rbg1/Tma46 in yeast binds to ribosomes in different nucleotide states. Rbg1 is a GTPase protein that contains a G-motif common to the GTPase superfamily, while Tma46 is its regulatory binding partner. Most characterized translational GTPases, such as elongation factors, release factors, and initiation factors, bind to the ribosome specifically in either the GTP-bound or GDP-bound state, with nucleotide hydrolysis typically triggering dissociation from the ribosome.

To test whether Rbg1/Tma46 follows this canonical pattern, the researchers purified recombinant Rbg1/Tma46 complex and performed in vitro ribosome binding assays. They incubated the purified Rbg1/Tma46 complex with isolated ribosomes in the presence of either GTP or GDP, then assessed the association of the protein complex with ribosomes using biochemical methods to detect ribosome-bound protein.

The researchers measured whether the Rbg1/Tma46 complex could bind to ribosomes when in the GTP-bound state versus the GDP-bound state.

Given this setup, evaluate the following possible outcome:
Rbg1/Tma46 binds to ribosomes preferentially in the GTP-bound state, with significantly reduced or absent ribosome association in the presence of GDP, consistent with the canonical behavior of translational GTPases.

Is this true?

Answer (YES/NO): NO